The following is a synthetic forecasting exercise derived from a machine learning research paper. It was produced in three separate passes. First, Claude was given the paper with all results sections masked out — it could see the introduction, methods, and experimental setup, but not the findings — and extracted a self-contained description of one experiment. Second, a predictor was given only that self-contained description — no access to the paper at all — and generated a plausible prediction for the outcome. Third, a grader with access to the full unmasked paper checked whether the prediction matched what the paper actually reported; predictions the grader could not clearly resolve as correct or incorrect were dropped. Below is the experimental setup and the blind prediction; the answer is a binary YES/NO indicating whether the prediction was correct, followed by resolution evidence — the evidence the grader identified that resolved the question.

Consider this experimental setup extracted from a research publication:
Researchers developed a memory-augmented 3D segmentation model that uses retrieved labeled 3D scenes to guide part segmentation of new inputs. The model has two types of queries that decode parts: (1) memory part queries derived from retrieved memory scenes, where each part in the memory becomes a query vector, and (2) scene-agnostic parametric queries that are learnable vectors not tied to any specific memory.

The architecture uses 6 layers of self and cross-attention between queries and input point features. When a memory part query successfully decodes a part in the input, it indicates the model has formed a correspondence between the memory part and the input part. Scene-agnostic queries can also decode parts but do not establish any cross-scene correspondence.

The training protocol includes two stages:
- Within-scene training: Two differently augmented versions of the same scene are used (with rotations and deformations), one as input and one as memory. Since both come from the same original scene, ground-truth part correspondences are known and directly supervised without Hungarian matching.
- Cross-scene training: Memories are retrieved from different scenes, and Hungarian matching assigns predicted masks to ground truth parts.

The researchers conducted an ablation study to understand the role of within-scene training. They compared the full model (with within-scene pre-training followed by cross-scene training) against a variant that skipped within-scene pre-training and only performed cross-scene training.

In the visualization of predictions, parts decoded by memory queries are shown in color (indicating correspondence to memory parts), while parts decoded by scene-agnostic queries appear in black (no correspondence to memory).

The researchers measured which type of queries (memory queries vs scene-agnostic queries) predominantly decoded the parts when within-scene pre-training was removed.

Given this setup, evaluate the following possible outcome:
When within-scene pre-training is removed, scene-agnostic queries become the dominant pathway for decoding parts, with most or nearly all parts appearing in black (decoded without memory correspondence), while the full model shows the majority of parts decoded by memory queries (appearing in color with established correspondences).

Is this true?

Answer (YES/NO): YES